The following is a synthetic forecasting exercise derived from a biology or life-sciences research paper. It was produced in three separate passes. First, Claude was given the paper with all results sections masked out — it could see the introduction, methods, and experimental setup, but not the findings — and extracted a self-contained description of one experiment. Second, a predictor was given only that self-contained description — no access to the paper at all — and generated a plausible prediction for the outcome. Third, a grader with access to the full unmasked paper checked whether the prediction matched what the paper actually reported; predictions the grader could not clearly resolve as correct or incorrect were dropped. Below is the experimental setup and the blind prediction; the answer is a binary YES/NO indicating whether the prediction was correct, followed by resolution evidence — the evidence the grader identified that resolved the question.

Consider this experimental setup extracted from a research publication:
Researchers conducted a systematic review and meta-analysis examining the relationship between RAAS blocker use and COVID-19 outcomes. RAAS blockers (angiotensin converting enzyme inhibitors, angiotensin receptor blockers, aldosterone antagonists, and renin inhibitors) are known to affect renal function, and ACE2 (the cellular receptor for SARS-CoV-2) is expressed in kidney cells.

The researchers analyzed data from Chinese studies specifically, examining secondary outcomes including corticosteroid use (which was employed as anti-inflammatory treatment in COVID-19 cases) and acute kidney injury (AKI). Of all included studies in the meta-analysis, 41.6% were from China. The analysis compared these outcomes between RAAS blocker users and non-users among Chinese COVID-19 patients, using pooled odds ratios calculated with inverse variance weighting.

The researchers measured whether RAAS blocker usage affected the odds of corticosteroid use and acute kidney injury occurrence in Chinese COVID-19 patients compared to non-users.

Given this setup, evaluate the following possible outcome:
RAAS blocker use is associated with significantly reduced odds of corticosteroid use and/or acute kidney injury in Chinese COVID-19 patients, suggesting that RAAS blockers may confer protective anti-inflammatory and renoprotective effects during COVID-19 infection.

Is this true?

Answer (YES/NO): NO